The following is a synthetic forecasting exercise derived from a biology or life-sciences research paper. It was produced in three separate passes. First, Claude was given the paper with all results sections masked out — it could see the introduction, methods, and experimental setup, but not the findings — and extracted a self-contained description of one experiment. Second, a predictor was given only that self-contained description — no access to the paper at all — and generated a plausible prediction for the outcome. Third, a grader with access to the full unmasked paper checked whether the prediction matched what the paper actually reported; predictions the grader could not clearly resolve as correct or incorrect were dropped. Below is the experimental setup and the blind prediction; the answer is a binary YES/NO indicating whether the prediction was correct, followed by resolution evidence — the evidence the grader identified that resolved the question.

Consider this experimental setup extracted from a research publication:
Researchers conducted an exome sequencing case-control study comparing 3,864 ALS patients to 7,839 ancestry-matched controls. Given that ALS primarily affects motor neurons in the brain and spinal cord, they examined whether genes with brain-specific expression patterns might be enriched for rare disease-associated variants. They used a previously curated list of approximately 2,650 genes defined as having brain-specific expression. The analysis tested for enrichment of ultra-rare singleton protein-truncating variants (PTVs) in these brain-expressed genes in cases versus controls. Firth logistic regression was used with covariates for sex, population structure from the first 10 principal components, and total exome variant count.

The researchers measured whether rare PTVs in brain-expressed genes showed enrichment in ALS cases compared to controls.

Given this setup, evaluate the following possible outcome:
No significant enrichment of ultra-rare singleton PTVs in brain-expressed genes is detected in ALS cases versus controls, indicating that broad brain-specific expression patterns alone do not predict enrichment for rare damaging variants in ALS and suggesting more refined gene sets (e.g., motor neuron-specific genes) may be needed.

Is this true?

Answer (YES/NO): YES